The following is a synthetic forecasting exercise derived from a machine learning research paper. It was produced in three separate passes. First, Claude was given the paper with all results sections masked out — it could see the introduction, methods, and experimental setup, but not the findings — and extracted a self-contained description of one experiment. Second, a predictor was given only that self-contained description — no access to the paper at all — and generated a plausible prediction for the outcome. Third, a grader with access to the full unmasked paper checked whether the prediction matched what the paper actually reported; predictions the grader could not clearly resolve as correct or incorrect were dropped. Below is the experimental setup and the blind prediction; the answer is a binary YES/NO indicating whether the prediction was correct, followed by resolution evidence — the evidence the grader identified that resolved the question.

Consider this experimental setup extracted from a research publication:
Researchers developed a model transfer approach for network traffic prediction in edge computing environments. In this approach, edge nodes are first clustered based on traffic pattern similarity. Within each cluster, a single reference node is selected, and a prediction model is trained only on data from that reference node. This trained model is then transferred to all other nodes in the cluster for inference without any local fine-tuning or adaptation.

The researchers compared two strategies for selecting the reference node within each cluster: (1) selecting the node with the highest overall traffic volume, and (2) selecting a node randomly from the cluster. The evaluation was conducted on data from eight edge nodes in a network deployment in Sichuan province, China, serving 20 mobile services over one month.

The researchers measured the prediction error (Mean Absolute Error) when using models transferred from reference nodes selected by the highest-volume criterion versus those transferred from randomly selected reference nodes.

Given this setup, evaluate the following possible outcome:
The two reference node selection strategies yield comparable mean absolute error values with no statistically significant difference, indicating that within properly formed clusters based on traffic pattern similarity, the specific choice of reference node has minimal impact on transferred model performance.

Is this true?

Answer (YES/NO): NO